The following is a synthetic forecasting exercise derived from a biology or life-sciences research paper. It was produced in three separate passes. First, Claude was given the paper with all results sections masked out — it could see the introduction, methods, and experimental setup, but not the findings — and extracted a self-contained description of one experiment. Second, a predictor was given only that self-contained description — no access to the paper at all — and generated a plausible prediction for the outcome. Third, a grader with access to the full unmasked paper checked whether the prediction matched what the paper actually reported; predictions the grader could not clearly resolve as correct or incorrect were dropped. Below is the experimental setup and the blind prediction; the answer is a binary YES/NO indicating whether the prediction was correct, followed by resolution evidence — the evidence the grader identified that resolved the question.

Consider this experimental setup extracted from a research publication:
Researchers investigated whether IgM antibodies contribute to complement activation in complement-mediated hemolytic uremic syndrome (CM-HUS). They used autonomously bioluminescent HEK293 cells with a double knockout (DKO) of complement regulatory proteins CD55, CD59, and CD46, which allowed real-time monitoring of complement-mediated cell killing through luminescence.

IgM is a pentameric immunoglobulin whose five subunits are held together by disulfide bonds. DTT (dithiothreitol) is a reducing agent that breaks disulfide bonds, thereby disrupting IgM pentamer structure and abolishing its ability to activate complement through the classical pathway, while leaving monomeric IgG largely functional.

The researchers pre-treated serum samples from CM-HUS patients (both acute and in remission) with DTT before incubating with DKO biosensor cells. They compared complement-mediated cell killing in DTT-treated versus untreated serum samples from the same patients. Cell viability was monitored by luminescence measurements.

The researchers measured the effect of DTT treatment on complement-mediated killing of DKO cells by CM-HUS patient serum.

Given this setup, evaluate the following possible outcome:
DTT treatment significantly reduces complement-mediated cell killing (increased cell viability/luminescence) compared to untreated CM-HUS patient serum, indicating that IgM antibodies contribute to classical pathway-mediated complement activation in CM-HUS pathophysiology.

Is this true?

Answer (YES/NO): YES